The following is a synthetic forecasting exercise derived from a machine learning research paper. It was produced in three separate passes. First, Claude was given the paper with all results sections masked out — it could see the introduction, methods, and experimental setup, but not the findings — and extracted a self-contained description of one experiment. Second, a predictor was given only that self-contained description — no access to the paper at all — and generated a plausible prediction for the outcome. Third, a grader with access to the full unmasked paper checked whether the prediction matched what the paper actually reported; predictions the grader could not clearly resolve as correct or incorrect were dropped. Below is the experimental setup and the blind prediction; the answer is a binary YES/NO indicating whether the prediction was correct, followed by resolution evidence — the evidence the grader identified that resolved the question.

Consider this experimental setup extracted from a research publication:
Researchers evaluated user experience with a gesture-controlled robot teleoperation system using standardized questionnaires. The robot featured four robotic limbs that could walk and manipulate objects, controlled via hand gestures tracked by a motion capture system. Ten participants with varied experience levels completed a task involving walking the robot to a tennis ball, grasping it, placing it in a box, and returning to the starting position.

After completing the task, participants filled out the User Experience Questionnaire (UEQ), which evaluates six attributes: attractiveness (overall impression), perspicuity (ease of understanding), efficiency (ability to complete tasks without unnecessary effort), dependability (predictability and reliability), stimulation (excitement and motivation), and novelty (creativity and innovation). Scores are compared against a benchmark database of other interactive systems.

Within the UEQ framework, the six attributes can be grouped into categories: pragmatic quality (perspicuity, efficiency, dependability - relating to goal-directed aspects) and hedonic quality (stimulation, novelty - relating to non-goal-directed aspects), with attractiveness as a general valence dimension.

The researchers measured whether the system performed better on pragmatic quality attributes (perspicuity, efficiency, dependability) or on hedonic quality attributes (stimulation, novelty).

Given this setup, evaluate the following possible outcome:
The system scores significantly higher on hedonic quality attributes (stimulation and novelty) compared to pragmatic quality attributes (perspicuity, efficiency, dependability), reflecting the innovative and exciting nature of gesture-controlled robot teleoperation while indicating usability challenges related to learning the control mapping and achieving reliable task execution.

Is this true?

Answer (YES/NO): YES